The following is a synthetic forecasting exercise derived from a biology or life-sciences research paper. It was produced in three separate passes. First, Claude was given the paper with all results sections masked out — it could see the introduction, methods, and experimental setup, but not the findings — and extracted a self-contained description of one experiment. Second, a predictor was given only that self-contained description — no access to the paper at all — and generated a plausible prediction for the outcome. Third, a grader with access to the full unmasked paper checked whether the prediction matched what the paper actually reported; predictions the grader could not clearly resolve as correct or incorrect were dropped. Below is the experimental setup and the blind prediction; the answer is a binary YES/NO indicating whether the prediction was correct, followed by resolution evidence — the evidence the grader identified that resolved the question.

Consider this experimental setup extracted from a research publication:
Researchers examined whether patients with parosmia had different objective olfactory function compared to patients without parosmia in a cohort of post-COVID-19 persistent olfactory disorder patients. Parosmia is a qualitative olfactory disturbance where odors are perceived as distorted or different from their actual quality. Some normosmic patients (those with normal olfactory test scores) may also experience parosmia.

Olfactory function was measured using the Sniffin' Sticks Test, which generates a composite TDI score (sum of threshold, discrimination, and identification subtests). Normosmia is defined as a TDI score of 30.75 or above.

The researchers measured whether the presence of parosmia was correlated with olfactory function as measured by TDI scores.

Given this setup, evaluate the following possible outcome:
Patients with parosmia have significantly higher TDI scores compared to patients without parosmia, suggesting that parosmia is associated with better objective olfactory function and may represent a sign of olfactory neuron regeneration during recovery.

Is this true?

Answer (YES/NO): NO